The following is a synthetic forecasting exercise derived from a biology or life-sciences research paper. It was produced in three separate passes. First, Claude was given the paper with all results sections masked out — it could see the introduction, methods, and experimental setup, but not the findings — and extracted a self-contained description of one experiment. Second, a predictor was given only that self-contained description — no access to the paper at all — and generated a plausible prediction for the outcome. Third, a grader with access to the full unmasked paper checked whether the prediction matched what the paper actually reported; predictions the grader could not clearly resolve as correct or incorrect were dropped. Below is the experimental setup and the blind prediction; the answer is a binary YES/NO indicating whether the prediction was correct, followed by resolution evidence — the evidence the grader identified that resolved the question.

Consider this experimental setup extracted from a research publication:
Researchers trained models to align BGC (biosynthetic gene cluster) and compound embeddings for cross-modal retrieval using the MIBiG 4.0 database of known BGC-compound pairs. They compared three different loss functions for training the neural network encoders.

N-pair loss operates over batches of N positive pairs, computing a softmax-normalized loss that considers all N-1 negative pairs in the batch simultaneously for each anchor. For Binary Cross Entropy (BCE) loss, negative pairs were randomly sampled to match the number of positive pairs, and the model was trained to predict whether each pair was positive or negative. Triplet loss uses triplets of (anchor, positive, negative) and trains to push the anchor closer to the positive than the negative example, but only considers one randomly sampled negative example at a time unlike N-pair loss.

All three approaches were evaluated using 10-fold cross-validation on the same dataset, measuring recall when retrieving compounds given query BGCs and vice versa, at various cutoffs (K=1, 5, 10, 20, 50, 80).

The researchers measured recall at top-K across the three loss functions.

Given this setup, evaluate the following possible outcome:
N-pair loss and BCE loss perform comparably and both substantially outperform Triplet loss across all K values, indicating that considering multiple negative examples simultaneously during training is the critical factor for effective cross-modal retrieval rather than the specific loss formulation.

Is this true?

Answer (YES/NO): NO